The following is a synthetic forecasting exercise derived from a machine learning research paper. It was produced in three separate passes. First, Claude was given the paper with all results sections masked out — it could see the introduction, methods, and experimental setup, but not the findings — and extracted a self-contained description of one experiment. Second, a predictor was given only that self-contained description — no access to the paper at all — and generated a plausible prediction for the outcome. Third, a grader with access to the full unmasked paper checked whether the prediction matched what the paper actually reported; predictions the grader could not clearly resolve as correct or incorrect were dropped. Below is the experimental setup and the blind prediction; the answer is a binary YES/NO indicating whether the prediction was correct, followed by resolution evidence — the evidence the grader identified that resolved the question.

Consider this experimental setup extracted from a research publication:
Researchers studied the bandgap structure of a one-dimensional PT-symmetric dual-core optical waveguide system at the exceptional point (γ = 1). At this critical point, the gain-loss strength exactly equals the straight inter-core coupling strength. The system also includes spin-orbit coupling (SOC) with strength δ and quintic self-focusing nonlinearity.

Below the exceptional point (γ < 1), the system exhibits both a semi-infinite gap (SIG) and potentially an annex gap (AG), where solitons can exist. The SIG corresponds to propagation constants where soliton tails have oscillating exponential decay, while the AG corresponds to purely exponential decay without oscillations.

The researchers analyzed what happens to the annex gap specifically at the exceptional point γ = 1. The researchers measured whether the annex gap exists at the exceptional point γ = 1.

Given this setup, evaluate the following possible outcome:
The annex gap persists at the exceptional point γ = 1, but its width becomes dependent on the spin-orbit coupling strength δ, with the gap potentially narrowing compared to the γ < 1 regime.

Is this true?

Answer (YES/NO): NO